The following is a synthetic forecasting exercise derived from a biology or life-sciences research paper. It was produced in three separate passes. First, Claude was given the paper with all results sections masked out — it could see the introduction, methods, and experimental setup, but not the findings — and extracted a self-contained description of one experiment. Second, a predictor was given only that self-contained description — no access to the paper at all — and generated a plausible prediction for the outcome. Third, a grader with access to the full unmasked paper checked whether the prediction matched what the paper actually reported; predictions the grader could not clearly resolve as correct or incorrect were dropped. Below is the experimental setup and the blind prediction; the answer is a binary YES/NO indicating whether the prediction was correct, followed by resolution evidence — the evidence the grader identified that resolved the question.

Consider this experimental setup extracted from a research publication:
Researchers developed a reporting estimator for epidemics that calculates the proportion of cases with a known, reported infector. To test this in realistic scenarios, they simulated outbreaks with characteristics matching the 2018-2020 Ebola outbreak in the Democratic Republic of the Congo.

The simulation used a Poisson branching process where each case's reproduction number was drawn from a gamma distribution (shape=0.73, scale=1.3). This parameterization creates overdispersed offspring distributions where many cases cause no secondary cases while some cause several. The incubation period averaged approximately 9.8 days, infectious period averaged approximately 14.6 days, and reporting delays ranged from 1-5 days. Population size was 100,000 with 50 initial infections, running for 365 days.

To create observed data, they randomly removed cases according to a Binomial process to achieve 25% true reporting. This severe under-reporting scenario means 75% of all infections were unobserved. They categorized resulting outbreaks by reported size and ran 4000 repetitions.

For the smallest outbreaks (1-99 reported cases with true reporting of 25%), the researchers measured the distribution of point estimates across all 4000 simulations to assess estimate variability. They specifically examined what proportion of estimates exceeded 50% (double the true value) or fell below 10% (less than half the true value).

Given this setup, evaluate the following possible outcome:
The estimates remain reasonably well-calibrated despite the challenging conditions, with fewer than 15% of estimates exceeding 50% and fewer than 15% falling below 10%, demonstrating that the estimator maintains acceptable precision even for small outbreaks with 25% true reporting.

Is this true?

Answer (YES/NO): YES